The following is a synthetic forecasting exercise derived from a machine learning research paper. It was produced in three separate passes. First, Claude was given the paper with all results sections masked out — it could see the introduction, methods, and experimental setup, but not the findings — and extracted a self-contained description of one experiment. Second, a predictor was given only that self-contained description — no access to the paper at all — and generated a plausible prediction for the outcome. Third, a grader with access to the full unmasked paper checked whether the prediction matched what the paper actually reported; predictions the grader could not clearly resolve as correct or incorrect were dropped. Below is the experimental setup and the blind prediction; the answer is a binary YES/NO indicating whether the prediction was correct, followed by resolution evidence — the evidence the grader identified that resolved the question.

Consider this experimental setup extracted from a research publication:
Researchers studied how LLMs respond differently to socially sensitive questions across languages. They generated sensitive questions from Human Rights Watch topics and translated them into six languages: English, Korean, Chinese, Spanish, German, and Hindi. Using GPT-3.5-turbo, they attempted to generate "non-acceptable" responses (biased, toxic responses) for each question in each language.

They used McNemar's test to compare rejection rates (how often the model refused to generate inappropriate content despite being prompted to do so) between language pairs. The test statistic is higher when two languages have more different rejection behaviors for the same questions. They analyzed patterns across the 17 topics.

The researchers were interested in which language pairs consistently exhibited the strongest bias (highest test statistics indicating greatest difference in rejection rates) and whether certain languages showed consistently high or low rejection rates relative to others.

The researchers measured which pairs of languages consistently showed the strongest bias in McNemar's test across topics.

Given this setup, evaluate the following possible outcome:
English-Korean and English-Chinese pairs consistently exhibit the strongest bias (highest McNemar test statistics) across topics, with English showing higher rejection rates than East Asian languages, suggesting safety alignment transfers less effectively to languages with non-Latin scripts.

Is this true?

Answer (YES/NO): NO